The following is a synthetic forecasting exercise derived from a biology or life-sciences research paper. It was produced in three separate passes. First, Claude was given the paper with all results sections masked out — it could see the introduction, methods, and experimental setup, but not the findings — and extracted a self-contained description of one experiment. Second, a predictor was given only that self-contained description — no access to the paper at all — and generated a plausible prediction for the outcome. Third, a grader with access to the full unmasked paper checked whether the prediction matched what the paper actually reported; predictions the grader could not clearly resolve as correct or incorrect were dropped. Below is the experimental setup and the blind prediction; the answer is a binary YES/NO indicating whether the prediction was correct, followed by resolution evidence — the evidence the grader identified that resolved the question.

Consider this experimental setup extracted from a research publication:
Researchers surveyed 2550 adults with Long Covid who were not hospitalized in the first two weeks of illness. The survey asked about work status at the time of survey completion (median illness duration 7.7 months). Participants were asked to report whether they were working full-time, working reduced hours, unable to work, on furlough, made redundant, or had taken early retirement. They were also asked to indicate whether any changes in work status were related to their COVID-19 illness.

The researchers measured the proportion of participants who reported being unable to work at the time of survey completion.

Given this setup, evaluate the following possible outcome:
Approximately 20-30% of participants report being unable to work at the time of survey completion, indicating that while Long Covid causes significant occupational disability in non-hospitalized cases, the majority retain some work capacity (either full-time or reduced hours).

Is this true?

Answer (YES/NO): NO